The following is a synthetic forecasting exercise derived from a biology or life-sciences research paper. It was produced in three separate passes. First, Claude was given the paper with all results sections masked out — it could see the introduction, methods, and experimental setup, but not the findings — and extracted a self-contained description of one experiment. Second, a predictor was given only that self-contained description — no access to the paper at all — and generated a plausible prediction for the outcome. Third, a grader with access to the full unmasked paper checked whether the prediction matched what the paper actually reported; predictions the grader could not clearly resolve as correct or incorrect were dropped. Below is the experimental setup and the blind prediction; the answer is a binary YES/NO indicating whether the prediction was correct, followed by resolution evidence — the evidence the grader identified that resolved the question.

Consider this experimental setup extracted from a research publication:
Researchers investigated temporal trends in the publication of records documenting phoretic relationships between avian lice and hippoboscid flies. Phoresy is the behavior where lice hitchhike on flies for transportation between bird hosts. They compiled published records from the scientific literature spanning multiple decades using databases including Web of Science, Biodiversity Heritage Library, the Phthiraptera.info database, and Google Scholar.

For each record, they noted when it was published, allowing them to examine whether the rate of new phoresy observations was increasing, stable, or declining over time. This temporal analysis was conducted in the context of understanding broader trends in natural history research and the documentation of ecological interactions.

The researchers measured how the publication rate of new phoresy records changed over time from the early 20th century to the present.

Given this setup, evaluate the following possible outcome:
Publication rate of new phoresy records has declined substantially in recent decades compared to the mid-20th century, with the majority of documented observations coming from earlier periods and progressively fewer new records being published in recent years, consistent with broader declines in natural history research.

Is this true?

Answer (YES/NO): YES